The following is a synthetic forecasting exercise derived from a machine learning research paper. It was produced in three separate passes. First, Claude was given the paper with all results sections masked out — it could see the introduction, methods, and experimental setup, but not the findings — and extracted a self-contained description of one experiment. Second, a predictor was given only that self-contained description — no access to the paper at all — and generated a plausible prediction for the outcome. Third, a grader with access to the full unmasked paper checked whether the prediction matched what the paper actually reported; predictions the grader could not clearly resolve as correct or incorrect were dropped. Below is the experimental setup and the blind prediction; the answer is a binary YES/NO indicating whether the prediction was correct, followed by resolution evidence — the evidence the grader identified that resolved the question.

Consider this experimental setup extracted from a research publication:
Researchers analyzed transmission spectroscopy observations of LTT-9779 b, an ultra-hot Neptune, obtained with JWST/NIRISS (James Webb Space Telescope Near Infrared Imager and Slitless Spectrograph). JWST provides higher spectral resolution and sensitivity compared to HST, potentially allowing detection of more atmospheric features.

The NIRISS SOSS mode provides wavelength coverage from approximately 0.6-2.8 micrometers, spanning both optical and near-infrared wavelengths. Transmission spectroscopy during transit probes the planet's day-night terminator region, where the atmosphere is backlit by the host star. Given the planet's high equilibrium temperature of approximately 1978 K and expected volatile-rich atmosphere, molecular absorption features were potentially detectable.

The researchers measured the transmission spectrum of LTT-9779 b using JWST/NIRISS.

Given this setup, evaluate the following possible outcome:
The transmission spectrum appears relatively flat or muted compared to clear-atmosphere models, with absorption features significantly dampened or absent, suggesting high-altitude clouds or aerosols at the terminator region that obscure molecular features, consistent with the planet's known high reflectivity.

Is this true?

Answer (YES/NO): YES